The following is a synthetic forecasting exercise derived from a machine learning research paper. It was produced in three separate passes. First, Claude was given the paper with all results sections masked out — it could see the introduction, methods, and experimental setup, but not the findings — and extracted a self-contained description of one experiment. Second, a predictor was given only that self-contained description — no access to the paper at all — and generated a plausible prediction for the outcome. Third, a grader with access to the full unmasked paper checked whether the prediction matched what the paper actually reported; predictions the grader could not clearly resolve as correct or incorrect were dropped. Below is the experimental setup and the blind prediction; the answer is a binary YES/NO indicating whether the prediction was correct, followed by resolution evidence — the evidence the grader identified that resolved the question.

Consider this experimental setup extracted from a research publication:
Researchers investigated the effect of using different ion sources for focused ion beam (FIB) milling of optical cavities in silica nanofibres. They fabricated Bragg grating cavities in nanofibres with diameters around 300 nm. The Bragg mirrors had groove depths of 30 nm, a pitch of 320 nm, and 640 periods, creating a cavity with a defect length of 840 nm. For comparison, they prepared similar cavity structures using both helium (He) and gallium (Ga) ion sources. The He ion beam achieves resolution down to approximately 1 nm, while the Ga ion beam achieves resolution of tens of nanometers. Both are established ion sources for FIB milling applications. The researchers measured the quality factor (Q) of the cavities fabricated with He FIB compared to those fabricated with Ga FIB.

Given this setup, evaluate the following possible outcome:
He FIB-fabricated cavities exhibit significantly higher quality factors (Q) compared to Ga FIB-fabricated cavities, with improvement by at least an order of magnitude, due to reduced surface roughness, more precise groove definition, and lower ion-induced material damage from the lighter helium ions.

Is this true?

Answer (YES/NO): NO